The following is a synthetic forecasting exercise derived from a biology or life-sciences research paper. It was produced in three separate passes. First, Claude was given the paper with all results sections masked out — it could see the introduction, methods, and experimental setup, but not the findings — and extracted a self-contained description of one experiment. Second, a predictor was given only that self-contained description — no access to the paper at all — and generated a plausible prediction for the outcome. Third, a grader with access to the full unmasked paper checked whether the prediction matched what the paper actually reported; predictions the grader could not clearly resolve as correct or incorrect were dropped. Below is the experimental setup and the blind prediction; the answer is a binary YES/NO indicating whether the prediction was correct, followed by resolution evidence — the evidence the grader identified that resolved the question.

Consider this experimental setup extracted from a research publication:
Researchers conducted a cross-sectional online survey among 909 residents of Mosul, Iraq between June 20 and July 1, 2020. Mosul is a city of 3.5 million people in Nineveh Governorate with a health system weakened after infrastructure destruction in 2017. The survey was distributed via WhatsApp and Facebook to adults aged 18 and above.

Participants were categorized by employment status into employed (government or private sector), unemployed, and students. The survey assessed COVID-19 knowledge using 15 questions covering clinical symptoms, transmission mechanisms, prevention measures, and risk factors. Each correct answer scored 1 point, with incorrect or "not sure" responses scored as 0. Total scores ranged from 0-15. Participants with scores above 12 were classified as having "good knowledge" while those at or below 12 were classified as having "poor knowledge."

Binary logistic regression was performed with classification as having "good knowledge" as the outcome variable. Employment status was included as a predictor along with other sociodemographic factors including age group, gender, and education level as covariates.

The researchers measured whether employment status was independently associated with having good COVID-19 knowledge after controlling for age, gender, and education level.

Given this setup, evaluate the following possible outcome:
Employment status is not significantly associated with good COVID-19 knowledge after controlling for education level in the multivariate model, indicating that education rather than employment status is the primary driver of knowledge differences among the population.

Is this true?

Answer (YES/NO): NO